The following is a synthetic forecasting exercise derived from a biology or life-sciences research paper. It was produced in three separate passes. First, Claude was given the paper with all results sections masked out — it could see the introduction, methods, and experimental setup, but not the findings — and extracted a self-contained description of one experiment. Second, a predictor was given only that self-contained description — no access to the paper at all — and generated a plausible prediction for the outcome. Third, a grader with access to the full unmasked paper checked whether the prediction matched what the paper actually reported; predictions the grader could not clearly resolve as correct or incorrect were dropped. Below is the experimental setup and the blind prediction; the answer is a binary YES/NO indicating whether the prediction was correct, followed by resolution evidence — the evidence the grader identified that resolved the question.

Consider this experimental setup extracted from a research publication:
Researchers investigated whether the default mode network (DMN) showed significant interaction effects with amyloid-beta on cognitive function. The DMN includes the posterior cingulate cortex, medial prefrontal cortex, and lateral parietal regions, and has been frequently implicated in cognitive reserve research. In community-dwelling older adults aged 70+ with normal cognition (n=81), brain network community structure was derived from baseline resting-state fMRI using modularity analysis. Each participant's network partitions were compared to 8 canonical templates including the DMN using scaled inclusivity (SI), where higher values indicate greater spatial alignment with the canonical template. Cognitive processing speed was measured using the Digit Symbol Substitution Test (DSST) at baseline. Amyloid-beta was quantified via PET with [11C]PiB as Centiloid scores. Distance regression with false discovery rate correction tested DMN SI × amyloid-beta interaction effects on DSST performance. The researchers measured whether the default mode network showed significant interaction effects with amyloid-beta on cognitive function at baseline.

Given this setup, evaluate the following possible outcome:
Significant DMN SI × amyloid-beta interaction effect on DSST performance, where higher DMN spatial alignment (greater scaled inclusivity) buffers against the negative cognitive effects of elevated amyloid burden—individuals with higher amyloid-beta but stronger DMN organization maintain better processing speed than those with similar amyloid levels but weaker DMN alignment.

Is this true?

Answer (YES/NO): NO